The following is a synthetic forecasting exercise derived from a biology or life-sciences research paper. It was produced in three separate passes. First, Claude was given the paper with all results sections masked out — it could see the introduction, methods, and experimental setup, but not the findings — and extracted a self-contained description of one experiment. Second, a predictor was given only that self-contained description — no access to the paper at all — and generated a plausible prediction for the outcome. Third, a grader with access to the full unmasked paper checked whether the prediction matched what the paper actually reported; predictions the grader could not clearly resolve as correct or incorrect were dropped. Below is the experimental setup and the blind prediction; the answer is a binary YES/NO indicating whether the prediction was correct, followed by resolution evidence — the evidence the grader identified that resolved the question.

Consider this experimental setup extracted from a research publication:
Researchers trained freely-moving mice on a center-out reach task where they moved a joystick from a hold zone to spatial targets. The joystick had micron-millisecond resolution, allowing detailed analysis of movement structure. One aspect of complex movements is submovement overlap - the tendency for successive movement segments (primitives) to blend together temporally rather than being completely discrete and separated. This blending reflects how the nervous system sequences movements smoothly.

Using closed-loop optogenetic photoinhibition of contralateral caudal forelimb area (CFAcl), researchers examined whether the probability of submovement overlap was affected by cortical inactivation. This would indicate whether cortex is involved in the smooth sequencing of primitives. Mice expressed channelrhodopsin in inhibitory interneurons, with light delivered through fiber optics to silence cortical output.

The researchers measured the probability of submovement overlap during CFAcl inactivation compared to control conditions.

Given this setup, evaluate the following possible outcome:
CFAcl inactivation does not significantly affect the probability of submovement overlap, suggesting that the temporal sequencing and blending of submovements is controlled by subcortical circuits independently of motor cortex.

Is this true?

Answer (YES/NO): YES